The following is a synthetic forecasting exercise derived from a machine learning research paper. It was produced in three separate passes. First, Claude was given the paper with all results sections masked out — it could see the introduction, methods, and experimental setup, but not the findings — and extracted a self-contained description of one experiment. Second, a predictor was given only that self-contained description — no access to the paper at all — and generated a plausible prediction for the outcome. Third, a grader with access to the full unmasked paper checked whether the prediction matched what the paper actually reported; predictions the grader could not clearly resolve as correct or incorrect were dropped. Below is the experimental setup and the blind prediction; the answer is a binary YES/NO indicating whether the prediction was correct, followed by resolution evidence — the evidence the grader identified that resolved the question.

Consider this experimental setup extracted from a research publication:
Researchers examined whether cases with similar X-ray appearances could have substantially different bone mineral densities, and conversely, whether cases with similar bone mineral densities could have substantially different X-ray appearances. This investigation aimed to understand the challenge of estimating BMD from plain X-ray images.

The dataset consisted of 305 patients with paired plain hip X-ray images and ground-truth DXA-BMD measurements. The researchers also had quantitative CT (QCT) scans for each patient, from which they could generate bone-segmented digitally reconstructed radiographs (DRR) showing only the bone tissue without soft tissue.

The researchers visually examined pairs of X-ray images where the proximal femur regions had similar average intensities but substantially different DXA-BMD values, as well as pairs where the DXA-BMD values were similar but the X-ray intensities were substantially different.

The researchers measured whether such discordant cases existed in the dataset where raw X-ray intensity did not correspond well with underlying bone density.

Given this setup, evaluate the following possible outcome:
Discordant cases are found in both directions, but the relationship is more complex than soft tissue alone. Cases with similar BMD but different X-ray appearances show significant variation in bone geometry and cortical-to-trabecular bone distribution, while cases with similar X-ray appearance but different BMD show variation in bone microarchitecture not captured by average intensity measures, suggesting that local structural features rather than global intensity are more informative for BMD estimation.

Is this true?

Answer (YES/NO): NO